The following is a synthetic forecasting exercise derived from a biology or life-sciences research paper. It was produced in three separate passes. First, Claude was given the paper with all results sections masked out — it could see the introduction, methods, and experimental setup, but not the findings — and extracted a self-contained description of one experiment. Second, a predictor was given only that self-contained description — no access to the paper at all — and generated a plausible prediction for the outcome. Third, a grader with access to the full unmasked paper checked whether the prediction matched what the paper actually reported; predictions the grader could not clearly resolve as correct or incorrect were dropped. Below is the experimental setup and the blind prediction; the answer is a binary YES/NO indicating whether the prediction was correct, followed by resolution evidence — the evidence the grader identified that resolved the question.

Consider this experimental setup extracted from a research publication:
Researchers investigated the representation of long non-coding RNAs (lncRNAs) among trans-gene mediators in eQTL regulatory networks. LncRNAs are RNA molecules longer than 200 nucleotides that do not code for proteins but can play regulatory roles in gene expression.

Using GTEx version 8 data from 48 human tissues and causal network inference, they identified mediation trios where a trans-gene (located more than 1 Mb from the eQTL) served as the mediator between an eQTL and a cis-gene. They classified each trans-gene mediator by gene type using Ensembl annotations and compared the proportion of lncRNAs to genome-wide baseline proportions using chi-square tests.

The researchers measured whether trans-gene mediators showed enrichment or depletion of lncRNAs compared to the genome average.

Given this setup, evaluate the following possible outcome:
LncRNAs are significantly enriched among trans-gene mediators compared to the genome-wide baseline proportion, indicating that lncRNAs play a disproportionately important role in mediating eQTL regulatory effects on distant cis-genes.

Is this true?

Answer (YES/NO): NO